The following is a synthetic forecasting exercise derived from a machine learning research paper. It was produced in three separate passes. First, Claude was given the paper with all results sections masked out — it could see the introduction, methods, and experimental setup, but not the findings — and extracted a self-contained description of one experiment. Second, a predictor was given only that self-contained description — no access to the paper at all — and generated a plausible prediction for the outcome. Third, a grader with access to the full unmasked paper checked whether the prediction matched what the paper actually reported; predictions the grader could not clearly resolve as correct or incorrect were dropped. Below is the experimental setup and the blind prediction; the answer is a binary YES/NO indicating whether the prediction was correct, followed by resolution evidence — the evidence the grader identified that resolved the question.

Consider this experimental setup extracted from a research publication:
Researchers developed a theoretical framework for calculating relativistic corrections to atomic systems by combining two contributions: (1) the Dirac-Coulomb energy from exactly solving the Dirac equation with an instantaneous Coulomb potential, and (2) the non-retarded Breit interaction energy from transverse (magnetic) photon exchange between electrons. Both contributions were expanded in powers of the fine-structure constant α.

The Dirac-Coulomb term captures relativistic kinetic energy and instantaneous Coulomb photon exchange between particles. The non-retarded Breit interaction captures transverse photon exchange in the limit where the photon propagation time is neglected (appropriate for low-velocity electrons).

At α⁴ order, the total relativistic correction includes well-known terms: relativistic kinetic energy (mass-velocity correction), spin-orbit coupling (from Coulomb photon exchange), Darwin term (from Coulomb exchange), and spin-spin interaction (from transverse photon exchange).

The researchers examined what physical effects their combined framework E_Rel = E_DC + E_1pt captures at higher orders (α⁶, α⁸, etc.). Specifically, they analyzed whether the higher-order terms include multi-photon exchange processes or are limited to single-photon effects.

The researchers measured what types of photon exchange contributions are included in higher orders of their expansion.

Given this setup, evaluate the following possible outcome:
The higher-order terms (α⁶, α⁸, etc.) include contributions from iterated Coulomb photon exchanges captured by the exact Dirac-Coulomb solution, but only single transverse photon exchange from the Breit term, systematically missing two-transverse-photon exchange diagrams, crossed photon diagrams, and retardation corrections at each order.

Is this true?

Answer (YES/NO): YES